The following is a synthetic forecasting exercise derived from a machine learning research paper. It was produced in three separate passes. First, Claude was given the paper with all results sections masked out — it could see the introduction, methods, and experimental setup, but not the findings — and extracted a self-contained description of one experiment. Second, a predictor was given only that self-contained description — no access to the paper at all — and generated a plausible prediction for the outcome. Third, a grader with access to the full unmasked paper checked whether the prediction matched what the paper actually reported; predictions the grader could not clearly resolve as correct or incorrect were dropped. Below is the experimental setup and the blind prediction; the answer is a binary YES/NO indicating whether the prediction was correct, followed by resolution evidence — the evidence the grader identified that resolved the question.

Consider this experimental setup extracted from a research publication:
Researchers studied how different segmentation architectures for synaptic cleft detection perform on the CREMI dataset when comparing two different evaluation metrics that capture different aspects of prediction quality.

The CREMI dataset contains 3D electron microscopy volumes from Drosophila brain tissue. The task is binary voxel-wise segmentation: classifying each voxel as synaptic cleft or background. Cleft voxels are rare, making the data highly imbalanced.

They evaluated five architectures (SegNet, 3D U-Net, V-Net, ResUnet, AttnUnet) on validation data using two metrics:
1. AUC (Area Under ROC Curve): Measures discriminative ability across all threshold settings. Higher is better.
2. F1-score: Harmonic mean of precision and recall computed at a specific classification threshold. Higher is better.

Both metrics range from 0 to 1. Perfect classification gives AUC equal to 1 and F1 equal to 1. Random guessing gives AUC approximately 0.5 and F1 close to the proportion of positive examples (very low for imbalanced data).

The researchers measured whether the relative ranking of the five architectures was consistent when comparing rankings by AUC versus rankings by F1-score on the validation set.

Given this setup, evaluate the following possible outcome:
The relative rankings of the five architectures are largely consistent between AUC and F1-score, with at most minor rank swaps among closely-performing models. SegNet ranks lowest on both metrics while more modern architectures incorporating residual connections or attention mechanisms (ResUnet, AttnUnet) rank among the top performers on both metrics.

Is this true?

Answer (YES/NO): NO